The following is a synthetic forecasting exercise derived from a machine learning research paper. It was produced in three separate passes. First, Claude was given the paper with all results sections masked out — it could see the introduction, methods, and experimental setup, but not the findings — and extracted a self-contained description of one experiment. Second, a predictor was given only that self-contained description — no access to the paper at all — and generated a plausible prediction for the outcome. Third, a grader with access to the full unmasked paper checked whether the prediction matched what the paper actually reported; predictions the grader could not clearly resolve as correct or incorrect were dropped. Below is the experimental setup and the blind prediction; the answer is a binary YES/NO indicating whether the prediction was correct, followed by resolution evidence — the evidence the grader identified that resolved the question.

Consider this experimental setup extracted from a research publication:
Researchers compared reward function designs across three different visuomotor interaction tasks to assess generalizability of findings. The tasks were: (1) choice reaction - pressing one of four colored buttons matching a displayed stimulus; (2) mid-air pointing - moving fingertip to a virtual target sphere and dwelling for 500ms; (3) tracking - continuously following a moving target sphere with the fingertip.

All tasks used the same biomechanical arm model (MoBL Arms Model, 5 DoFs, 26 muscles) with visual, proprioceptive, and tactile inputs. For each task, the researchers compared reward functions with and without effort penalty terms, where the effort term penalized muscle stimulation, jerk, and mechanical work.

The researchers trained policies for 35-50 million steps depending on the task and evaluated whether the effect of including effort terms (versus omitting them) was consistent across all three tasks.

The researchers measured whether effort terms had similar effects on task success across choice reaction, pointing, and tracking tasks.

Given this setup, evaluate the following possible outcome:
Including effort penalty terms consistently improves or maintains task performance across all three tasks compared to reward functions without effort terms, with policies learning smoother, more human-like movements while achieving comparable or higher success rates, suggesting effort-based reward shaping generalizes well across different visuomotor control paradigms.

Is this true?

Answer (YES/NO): NO